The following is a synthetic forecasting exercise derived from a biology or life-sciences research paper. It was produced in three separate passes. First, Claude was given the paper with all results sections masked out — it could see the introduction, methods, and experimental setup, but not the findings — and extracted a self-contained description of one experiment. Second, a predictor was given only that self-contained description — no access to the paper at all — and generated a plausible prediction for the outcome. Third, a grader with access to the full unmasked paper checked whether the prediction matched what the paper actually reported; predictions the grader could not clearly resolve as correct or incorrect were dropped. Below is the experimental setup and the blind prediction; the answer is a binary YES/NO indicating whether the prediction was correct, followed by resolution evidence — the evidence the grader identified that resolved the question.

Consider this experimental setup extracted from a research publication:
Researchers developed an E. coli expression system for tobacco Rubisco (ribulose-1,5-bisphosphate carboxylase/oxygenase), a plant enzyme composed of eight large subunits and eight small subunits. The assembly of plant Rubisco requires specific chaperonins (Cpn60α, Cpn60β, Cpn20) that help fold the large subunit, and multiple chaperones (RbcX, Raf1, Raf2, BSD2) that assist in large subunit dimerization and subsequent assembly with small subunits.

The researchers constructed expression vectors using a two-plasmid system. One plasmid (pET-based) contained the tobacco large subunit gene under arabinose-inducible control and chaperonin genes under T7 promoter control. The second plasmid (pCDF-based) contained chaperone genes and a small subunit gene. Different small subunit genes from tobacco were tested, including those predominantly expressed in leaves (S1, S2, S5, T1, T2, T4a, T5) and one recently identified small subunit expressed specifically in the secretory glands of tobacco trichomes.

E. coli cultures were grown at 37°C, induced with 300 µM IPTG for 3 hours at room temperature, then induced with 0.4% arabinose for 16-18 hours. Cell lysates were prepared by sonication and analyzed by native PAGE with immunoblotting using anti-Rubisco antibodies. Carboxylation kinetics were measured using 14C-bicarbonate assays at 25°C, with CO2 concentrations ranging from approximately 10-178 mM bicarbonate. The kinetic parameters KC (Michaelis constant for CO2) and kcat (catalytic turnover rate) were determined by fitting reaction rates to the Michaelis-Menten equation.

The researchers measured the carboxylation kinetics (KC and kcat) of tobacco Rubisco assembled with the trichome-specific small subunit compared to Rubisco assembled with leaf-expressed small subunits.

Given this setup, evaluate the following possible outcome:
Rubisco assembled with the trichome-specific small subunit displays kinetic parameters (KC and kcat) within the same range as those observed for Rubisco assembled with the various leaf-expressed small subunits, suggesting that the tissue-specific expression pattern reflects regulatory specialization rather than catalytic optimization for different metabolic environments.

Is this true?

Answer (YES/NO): NO